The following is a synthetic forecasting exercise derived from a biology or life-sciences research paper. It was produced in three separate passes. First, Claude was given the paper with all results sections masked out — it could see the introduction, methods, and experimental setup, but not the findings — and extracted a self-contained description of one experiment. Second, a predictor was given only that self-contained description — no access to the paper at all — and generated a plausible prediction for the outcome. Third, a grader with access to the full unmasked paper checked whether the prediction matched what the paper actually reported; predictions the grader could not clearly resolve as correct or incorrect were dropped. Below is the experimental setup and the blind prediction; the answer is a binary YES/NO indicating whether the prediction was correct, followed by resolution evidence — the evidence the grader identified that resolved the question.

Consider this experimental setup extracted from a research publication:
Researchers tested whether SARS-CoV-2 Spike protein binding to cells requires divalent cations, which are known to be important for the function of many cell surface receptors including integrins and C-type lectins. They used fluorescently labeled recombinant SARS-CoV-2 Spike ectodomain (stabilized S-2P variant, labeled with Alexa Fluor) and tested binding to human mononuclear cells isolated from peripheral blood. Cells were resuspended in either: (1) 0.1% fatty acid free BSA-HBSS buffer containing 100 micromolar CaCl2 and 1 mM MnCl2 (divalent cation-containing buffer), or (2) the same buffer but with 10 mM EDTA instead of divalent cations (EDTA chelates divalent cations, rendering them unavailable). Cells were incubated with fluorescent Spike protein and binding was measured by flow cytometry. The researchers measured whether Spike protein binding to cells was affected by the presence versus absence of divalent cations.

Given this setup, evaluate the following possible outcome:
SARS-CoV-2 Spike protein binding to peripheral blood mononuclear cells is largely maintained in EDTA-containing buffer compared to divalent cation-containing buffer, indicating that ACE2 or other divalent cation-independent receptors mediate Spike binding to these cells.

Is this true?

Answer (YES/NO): NO